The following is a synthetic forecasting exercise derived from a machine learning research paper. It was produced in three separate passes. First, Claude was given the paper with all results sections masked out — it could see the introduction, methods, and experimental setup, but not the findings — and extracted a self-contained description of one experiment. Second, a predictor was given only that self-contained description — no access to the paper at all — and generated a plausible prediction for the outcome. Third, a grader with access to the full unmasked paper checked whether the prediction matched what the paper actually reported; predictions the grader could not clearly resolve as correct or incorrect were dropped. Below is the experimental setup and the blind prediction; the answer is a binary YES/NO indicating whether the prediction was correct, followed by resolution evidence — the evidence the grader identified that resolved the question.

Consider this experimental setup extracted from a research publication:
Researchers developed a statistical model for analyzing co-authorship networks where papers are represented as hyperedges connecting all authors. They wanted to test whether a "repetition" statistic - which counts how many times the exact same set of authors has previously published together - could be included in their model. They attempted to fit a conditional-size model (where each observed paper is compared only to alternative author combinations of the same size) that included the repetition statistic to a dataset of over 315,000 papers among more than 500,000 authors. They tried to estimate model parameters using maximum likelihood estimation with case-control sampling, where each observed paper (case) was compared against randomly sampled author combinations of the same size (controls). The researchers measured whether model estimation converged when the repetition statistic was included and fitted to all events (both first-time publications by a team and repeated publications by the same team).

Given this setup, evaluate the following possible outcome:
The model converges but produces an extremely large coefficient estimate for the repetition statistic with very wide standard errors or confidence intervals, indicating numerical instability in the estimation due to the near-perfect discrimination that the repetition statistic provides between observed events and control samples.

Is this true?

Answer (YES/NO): NO